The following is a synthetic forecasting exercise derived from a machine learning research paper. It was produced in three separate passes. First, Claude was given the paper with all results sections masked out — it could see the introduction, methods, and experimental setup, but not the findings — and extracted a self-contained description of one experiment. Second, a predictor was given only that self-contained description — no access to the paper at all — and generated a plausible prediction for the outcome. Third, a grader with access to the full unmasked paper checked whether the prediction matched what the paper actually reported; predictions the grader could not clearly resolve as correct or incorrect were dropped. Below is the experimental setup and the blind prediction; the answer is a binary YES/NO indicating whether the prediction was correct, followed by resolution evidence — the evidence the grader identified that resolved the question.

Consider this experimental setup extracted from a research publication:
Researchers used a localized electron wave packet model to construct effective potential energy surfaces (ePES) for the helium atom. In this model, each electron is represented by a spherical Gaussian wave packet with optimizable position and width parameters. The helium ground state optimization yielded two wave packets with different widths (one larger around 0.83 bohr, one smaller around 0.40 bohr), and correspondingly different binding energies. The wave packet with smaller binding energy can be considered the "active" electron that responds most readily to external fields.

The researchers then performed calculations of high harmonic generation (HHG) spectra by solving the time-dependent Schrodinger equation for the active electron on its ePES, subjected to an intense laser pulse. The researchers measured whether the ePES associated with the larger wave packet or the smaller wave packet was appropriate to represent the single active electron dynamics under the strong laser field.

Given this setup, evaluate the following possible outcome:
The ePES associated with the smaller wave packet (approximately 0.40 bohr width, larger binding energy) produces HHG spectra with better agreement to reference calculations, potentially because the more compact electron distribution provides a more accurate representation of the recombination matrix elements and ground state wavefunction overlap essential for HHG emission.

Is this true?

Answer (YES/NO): NO